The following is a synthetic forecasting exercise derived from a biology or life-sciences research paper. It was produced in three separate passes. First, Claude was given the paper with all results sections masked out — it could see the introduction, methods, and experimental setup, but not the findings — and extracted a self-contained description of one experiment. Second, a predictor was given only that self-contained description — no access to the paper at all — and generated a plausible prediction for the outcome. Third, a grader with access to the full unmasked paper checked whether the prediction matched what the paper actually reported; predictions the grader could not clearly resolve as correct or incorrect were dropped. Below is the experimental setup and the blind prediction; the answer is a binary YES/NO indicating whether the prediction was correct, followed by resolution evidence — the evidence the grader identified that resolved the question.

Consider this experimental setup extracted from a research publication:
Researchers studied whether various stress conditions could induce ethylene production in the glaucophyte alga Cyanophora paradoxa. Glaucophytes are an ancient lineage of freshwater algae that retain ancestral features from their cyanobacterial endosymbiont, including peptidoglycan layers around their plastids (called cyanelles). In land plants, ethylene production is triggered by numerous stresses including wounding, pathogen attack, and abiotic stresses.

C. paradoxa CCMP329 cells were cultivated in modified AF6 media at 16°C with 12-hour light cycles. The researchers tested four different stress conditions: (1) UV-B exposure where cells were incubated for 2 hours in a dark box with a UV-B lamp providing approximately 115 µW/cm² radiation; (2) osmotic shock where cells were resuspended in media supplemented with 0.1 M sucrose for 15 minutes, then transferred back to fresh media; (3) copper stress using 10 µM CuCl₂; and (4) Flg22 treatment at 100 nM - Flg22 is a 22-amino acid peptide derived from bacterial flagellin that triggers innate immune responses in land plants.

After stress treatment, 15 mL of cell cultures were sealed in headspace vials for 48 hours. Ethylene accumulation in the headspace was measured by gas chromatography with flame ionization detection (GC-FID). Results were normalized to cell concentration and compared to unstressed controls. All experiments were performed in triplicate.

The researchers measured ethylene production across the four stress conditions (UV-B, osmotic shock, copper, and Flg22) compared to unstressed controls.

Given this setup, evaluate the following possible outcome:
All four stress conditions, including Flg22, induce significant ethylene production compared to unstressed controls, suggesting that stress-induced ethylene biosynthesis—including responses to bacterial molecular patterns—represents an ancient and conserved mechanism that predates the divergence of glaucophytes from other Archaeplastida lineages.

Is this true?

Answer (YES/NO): NO